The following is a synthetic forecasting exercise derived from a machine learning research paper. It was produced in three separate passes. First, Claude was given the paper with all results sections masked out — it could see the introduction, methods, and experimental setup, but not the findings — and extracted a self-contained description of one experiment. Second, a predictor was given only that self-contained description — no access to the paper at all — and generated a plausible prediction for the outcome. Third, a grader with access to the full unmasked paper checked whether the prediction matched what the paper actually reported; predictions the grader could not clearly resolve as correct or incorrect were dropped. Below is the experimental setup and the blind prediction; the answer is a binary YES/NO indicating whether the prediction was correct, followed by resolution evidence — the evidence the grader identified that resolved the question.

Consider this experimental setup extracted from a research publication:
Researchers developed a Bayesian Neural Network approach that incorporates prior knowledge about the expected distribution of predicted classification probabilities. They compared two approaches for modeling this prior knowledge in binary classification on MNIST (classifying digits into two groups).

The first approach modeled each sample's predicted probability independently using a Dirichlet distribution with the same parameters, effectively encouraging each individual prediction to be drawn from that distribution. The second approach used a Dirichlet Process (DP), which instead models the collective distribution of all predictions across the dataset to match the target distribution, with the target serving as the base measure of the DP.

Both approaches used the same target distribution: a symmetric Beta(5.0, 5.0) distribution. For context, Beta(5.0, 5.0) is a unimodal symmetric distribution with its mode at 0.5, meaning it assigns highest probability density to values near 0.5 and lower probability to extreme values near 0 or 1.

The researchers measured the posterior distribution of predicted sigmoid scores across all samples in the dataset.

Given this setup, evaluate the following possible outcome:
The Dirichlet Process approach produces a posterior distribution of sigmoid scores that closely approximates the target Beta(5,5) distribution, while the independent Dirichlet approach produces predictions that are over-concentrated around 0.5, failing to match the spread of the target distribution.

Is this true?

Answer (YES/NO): YES